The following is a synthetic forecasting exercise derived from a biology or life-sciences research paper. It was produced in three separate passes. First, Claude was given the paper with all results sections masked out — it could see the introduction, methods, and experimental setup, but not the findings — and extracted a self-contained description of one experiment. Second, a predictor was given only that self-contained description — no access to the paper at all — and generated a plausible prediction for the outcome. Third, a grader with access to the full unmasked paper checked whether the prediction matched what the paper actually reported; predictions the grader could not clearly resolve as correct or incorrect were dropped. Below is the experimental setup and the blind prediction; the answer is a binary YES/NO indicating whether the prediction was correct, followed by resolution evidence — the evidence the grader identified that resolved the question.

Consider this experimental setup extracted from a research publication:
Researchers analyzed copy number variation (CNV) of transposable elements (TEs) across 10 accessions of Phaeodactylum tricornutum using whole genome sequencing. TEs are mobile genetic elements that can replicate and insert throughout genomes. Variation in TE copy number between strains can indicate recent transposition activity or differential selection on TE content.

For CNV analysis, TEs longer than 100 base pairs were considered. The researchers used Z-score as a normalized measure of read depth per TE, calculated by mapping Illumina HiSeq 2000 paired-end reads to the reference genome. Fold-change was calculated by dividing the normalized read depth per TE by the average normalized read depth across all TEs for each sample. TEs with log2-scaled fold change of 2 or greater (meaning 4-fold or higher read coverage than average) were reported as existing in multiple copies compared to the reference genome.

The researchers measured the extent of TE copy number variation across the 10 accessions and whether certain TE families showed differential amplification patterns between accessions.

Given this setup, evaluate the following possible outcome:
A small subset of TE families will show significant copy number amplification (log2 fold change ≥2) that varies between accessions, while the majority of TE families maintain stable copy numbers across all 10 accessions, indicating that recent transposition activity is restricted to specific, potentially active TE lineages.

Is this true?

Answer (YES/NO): YES